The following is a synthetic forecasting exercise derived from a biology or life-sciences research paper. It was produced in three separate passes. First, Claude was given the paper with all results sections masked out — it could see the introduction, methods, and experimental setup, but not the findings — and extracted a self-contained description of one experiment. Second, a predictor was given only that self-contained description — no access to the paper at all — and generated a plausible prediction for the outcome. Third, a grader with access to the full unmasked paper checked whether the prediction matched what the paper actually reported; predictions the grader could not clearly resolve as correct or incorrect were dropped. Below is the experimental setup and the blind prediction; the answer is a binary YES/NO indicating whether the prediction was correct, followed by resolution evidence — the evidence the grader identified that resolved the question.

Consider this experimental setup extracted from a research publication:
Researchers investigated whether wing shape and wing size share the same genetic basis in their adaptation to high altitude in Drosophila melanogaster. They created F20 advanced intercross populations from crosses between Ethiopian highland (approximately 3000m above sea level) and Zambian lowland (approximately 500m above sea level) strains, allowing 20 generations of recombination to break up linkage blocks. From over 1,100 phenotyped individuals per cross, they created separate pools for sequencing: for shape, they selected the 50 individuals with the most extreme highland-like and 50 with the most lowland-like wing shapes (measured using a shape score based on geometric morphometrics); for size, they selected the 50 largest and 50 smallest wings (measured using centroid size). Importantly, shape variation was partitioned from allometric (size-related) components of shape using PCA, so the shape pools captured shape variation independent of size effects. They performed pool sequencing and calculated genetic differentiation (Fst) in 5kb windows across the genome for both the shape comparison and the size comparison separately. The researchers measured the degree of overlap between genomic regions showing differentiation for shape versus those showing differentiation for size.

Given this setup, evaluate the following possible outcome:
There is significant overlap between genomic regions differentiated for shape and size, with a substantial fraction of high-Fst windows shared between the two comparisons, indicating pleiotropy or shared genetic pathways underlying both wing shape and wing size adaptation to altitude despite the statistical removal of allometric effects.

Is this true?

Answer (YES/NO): NO